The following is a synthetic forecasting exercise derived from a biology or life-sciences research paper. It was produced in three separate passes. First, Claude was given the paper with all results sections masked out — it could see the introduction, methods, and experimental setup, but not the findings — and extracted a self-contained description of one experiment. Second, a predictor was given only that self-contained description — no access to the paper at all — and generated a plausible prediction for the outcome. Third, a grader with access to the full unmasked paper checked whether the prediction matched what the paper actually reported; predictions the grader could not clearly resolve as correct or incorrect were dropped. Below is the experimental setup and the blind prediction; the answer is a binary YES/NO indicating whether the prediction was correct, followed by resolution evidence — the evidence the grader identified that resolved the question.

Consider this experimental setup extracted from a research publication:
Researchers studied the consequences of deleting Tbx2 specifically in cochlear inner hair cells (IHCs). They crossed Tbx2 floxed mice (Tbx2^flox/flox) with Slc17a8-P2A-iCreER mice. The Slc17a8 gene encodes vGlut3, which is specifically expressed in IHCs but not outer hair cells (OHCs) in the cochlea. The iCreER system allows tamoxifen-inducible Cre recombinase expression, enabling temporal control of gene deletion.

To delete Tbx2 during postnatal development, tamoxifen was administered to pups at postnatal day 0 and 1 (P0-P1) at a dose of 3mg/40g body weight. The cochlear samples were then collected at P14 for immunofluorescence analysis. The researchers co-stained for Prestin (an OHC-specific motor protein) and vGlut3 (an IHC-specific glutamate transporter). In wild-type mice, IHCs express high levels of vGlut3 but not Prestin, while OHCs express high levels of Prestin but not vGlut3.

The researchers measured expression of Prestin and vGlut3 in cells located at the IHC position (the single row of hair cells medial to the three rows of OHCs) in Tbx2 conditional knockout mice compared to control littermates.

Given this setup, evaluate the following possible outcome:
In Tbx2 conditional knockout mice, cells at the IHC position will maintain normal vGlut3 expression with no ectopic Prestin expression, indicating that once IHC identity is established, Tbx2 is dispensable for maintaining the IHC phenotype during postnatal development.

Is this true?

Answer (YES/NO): NO